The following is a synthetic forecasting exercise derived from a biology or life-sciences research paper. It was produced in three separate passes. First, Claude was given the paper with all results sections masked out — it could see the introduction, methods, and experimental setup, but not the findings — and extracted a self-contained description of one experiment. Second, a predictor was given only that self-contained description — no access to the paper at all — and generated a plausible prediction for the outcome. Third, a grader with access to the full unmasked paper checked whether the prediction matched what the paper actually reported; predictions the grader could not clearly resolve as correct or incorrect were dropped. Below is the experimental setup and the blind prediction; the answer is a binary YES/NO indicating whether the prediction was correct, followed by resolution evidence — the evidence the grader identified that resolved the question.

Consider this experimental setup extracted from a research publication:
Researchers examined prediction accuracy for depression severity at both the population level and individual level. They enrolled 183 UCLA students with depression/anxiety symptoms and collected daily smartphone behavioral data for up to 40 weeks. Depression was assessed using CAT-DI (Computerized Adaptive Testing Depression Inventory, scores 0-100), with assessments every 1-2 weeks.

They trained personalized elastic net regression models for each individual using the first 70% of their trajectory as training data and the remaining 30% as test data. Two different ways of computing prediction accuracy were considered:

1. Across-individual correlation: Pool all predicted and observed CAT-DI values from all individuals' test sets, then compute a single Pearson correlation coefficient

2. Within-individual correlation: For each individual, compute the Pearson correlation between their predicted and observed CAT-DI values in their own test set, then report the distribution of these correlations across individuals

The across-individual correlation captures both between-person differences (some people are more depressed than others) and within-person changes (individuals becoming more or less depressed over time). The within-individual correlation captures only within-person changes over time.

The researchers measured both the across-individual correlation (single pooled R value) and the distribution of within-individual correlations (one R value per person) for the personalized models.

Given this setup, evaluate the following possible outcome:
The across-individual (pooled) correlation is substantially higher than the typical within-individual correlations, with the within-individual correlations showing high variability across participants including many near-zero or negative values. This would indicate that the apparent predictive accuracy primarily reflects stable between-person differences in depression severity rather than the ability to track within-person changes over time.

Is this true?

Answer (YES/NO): NO